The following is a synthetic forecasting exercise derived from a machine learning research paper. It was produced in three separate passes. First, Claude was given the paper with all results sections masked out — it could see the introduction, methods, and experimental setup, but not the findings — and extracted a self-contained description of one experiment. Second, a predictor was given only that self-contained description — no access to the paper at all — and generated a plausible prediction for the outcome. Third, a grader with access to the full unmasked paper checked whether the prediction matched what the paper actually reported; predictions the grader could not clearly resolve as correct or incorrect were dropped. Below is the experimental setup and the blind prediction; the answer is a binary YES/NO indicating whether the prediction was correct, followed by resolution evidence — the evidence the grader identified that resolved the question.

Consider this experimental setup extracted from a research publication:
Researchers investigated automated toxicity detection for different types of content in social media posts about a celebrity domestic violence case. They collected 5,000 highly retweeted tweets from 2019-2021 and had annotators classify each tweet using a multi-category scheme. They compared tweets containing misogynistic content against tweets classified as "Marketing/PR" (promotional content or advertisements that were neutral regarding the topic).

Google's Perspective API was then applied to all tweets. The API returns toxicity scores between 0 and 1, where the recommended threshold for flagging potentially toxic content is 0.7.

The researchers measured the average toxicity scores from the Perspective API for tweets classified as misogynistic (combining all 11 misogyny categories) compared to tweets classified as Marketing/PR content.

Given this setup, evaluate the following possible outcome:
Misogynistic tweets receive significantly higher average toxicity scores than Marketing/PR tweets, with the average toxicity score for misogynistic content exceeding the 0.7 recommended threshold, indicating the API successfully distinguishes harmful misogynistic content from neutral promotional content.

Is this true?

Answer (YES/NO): NO